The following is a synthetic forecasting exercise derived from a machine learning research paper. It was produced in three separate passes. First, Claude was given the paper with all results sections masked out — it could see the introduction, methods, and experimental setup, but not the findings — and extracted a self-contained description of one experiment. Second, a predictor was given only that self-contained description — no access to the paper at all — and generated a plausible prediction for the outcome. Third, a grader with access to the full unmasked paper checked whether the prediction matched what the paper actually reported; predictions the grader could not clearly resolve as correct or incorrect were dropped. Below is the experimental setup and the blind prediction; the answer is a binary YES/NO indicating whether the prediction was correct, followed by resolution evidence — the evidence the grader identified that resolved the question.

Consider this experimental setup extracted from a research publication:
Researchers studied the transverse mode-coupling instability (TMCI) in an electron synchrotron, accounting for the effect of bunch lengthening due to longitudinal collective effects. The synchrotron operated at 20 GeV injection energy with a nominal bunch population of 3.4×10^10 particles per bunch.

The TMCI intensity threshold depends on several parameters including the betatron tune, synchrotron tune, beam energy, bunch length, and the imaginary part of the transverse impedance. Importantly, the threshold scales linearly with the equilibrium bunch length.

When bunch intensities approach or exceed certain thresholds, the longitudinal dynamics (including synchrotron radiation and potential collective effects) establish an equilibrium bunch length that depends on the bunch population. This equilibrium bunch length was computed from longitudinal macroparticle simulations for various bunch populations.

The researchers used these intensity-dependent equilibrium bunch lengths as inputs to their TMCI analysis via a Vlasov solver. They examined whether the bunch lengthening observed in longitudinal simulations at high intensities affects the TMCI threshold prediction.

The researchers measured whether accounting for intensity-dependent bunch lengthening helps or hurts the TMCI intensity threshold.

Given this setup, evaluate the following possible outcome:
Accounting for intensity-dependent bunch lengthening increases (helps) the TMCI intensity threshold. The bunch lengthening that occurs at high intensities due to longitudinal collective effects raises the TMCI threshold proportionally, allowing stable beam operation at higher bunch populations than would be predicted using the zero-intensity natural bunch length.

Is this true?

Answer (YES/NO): YES